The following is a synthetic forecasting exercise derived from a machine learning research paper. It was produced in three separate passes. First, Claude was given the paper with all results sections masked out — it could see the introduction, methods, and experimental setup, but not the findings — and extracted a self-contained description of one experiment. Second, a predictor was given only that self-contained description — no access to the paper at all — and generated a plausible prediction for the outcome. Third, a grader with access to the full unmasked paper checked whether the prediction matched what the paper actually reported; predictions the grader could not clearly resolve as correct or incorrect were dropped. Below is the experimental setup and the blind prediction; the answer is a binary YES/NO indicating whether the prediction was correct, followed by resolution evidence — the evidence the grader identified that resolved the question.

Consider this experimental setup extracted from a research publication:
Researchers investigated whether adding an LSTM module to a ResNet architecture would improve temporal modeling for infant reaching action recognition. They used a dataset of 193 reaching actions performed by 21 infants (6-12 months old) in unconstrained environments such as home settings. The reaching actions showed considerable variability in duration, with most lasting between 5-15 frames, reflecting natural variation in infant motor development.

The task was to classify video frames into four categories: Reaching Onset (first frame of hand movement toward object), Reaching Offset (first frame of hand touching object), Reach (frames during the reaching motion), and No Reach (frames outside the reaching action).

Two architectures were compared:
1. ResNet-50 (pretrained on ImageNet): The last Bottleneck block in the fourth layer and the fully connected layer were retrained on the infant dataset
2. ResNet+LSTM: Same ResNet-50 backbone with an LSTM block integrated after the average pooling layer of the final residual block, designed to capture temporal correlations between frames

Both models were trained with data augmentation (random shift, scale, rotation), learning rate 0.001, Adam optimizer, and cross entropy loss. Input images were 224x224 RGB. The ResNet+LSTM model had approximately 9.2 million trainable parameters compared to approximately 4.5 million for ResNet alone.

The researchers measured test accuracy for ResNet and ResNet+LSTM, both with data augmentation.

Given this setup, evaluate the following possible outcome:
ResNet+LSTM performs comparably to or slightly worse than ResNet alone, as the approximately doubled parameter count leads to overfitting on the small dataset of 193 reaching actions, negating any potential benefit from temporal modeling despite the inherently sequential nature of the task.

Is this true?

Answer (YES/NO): YES